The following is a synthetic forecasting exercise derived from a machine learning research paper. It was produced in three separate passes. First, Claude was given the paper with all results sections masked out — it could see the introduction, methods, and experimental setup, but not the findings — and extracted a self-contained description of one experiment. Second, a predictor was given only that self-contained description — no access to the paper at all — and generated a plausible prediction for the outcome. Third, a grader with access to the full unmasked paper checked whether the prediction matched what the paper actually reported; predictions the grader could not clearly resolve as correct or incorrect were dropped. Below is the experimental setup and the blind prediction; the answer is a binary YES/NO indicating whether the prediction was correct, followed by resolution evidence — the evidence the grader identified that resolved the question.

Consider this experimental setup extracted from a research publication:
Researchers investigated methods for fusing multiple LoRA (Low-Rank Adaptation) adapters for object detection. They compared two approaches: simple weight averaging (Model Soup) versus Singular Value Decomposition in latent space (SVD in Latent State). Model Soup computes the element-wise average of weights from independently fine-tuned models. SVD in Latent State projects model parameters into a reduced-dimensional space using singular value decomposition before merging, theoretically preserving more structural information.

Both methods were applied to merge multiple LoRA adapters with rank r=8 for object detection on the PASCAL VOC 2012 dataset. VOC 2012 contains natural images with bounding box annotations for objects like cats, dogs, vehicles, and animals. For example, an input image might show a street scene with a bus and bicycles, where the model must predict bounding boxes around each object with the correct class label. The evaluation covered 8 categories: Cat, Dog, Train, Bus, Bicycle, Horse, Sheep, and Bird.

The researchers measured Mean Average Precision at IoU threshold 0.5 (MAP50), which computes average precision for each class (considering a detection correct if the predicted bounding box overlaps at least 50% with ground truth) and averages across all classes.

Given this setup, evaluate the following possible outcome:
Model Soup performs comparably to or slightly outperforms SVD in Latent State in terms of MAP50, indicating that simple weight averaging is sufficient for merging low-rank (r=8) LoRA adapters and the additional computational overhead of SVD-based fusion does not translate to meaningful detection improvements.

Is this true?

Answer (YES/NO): YES